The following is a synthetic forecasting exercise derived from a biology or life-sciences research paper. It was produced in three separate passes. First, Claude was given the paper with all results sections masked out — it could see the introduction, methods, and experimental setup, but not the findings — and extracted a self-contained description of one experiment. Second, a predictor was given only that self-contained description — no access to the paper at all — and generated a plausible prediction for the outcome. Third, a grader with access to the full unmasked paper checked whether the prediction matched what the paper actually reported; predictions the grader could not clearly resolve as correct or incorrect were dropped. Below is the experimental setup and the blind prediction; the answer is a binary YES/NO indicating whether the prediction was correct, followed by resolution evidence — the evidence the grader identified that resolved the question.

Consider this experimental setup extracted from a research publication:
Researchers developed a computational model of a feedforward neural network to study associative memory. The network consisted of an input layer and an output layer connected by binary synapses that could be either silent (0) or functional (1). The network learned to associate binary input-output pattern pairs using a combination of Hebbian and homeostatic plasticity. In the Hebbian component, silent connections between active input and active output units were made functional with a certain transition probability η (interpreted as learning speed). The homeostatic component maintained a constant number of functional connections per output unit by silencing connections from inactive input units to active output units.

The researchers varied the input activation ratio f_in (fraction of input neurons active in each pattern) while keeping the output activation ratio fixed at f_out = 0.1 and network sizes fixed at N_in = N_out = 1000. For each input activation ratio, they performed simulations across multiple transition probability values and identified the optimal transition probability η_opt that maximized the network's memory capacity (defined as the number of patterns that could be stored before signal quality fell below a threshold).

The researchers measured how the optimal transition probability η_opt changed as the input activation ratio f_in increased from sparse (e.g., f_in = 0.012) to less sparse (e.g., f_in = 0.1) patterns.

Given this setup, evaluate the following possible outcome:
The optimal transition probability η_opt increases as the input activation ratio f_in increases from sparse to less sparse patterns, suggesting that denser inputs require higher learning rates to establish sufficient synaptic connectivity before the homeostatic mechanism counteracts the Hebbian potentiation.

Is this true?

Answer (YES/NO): NO